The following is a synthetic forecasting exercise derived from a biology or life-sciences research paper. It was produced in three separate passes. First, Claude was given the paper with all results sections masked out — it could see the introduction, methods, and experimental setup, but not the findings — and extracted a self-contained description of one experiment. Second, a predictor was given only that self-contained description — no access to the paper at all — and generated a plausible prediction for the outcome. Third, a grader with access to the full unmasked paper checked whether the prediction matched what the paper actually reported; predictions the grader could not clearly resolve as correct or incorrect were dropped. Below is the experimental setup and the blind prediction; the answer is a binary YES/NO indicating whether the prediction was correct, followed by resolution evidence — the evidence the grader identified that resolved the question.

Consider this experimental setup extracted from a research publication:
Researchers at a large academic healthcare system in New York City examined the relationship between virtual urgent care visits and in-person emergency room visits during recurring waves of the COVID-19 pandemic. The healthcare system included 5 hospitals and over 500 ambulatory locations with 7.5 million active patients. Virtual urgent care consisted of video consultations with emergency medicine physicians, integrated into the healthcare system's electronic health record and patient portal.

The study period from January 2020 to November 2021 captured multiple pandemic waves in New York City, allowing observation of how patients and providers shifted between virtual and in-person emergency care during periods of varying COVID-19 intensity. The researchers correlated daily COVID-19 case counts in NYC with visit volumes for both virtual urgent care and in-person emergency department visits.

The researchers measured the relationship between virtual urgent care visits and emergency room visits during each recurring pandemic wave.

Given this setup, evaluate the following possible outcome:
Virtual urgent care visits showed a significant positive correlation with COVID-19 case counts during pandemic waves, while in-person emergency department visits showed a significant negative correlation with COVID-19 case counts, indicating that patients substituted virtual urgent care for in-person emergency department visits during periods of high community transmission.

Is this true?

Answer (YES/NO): YES